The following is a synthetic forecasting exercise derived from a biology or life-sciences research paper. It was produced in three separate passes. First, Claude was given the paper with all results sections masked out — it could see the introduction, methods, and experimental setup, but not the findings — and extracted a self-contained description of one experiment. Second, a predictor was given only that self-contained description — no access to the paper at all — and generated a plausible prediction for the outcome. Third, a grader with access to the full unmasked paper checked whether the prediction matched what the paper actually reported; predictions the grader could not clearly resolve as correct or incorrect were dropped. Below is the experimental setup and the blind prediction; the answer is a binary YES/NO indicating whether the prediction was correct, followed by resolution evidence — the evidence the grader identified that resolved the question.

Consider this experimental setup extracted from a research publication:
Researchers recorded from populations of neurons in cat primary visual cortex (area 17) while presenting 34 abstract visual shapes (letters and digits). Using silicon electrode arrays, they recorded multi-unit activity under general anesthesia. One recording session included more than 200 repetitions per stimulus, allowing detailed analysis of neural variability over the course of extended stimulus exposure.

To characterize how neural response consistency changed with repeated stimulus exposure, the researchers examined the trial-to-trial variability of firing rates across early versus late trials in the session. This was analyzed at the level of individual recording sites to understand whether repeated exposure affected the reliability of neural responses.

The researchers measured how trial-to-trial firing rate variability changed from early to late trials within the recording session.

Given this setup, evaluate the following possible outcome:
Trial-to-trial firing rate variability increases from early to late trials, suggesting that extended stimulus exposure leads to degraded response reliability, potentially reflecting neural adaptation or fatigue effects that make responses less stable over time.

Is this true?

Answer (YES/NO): NO